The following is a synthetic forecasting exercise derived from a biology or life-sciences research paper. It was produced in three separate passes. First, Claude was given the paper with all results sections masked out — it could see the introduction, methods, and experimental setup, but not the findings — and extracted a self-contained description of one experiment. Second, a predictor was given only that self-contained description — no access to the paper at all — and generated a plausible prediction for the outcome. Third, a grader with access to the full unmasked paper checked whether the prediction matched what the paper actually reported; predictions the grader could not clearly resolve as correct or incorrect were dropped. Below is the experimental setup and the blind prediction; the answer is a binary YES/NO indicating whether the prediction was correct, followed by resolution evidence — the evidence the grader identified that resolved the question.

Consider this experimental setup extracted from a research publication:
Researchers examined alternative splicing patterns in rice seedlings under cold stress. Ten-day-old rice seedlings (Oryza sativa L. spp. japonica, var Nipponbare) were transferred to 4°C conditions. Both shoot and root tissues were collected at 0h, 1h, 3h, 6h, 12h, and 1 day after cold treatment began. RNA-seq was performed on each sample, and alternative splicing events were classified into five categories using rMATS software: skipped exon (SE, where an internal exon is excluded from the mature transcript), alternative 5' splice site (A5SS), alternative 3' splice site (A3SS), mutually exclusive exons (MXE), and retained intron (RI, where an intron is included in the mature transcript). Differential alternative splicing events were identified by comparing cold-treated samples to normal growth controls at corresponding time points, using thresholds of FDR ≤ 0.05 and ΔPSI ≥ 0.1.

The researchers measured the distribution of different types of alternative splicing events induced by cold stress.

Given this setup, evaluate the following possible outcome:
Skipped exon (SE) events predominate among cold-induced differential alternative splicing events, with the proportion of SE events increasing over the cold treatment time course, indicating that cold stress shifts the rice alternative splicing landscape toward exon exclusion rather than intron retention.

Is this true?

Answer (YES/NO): NO